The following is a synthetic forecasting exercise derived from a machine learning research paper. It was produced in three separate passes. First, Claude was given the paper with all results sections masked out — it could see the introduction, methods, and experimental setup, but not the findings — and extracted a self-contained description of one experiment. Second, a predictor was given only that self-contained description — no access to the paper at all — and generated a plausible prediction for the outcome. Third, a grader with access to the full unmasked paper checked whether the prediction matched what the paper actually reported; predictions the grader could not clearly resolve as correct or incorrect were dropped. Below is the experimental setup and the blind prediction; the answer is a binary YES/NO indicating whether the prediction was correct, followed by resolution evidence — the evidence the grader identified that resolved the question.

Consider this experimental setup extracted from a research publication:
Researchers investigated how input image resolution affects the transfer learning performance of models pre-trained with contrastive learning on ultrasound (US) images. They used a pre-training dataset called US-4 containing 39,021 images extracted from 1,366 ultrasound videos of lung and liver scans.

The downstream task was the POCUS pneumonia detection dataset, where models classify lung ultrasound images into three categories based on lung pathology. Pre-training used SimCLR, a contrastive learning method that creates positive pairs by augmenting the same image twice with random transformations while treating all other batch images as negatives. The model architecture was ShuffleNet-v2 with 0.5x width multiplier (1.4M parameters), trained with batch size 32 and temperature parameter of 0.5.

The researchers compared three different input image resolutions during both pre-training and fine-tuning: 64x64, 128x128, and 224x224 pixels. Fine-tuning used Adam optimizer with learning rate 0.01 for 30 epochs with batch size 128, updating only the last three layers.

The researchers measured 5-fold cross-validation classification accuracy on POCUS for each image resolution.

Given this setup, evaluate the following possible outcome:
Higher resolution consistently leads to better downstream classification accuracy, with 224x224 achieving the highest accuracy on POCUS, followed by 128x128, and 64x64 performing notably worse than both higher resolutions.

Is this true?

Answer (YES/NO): NO